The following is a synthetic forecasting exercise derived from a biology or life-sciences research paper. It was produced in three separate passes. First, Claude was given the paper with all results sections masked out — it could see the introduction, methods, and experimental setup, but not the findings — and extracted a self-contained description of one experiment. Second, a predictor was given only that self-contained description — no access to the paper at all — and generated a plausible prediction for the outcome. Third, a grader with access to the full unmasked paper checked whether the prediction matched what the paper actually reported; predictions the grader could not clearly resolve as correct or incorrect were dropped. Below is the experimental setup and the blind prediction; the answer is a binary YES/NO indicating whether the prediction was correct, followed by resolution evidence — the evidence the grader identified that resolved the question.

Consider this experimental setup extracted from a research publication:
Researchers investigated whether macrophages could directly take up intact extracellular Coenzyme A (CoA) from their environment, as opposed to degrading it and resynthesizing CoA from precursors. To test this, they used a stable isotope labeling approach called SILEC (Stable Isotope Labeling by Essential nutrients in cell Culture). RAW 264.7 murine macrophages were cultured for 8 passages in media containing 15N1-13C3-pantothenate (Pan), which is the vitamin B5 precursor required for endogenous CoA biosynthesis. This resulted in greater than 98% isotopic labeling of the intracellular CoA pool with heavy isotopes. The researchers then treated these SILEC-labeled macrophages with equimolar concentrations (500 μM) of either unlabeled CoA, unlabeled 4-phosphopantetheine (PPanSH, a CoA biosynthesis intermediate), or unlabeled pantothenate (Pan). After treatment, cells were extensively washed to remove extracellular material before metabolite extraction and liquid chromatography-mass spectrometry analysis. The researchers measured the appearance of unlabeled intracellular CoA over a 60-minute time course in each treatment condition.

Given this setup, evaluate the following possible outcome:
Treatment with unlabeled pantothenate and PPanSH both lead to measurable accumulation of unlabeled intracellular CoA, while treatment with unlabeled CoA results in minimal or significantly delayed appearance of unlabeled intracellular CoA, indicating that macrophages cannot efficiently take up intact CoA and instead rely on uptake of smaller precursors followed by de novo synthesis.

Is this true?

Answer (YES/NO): NO